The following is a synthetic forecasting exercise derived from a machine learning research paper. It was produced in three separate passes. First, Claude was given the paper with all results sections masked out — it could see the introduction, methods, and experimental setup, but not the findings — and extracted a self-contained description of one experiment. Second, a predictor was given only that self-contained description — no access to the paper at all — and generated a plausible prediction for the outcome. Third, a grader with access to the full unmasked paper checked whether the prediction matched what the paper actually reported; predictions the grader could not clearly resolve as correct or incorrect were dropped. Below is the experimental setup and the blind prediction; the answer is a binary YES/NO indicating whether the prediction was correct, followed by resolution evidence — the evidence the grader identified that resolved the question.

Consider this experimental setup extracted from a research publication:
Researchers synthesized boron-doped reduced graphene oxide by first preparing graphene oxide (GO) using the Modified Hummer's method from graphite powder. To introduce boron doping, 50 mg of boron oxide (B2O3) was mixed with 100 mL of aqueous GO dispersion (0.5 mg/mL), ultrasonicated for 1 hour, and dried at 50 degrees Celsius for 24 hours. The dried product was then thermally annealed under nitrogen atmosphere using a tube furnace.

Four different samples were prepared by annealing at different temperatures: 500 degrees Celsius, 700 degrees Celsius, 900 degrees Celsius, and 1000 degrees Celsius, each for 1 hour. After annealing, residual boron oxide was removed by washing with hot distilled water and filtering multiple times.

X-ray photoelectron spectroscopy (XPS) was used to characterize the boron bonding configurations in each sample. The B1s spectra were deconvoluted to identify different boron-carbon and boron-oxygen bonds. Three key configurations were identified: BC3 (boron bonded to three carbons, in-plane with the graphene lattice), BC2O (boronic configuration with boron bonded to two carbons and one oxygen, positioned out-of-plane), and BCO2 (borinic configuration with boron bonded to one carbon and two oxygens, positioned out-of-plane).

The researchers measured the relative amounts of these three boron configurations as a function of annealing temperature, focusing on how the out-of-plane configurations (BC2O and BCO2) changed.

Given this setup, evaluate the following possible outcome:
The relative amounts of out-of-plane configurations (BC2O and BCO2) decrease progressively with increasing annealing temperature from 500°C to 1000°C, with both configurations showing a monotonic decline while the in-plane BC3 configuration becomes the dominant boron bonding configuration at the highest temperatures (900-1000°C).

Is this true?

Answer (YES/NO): YES